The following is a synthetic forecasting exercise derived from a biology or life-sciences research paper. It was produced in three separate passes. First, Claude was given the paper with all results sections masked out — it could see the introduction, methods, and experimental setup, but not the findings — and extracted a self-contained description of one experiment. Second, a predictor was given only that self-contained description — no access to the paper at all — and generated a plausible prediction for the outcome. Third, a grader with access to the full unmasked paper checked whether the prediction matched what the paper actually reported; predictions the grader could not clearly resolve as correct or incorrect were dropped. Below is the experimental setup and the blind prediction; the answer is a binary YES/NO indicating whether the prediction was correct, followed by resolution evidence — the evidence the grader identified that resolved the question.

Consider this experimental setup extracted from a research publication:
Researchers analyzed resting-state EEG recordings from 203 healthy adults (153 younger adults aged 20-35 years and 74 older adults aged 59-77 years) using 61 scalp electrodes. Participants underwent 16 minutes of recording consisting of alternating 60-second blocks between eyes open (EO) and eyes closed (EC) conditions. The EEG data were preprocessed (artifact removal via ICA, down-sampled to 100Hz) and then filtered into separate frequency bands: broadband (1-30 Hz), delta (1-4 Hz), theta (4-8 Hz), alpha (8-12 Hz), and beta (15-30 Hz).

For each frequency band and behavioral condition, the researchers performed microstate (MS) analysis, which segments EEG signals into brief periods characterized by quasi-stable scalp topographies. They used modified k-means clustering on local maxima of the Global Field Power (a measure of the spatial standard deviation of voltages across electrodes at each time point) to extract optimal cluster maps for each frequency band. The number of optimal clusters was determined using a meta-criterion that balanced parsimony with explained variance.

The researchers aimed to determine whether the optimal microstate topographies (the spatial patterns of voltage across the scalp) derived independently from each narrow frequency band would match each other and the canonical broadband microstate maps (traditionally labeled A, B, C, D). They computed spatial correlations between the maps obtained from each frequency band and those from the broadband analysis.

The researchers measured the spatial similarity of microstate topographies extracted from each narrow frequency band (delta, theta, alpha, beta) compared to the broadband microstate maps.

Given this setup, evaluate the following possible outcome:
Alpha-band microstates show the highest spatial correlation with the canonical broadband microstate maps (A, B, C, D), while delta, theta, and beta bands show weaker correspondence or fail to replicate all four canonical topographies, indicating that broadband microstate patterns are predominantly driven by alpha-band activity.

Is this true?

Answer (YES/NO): NO